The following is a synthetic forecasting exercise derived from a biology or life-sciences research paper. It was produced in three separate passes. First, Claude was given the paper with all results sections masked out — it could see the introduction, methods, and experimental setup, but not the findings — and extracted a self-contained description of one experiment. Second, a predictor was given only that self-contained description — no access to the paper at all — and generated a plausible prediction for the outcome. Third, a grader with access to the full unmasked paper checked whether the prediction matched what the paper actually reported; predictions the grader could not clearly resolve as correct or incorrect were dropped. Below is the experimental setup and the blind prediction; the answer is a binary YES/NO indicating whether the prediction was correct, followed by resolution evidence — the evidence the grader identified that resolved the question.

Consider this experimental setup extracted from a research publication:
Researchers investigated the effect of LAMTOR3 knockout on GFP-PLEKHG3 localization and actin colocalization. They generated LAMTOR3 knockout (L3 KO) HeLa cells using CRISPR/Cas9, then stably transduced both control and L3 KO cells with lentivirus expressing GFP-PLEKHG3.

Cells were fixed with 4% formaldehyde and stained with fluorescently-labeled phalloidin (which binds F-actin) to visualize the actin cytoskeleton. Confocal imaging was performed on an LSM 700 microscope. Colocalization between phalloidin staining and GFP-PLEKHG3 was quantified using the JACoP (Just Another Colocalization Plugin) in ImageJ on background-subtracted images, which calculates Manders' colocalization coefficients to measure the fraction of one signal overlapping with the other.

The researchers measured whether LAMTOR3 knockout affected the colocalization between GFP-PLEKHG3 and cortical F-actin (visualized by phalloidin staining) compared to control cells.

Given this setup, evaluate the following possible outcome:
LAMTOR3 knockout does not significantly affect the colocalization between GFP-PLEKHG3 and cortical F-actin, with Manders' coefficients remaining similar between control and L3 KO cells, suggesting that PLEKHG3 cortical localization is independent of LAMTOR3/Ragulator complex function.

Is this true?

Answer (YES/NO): YES